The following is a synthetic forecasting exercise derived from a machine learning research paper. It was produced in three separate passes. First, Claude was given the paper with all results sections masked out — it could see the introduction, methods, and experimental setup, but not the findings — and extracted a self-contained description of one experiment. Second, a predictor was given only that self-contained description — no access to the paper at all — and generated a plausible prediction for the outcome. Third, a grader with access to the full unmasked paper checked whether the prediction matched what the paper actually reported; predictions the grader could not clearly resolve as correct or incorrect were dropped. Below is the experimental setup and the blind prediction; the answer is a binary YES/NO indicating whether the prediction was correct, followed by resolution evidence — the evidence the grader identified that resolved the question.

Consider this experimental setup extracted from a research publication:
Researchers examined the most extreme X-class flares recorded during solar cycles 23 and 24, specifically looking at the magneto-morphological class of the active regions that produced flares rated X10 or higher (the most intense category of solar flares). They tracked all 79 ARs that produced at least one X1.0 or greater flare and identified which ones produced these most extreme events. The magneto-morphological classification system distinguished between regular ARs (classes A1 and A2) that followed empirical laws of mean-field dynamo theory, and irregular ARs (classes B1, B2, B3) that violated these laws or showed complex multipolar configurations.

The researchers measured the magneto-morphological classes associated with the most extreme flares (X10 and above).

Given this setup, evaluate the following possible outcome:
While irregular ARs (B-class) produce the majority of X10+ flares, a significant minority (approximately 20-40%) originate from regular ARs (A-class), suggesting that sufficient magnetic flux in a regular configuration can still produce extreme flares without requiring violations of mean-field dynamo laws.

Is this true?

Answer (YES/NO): NO